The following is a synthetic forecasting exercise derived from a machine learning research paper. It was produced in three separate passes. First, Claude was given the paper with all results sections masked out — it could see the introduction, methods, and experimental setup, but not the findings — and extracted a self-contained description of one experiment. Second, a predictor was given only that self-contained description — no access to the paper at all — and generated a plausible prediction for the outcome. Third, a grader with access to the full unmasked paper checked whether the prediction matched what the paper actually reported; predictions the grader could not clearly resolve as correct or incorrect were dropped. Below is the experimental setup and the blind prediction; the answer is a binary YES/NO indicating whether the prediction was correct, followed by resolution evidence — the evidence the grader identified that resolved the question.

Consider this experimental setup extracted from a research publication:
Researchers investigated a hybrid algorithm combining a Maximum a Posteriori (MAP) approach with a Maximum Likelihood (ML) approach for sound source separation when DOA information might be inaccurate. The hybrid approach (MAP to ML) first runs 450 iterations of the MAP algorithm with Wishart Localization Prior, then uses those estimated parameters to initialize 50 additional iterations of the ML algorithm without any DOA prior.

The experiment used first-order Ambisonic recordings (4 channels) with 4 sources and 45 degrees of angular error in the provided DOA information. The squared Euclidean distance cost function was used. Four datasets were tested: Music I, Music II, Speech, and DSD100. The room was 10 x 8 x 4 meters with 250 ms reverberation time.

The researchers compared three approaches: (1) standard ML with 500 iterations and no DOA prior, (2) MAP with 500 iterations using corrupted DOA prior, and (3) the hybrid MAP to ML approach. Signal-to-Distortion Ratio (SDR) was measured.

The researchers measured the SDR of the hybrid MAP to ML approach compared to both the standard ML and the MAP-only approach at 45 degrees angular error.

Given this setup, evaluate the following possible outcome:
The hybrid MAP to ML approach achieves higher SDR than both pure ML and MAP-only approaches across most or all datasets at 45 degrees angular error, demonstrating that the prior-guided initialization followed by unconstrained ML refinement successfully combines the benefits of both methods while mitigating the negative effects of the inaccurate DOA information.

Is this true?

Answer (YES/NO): YES